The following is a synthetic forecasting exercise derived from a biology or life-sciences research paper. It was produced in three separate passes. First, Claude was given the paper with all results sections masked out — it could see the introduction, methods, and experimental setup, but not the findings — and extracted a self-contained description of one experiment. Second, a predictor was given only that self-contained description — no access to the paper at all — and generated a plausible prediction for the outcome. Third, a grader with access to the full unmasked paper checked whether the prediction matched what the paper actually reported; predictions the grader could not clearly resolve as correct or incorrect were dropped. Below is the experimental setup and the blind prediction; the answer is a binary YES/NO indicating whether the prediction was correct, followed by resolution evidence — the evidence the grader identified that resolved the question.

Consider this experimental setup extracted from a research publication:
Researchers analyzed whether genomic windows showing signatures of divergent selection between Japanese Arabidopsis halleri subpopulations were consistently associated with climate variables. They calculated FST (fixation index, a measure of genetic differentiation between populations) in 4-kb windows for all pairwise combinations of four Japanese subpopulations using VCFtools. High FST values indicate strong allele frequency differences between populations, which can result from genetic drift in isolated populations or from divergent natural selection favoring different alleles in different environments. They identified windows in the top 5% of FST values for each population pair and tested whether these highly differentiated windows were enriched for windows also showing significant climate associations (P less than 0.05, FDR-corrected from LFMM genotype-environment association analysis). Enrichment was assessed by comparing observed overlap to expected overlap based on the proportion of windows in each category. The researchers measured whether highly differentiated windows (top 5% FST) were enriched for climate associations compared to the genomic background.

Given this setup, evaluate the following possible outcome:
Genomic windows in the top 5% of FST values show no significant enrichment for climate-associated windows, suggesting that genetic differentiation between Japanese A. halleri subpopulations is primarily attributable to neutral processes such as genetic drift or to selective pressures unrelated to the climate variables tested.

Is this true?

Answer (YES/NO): NO